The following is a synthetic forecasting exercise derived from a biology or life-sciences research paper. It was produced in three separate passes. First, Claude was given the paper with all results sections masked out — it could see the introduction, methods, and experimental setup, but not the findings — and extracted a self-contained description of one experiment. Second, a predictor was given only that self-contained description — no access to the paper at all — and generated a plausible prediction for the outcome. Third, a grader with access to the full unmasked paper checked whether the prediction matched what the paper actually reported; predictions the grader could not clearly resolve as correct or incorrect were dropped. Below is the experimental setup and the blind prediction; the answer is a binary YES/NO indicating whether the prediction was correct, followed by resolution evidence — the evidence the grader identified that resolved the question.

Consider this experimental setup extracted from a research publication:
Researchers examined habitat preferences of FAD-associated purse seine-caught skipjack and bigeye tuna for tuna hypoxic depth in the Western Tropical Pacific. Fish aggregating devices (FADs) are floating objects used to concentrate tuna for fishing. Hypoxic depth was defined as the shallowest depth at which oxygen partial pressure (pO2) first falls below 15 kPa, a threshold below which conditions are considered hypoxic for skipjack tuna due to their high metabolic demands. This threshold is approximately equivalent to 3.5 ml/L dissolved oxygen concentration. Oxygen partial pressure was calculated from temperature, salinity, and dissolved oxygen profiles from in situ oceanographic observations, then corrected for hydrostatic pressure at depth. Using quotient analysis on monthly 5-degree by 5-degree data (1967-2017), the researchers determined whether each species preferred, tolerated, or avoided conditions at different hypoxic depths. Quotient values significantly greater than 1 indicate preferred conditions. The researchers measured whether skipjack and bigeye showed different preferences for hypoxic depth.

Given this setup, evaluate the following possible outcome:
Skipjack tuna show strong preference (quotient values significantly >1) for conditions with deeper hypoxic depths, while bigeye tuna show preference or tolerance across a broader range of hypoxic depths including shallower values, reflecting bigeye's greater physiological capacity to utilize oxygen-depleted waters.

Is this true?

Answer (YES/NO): NO